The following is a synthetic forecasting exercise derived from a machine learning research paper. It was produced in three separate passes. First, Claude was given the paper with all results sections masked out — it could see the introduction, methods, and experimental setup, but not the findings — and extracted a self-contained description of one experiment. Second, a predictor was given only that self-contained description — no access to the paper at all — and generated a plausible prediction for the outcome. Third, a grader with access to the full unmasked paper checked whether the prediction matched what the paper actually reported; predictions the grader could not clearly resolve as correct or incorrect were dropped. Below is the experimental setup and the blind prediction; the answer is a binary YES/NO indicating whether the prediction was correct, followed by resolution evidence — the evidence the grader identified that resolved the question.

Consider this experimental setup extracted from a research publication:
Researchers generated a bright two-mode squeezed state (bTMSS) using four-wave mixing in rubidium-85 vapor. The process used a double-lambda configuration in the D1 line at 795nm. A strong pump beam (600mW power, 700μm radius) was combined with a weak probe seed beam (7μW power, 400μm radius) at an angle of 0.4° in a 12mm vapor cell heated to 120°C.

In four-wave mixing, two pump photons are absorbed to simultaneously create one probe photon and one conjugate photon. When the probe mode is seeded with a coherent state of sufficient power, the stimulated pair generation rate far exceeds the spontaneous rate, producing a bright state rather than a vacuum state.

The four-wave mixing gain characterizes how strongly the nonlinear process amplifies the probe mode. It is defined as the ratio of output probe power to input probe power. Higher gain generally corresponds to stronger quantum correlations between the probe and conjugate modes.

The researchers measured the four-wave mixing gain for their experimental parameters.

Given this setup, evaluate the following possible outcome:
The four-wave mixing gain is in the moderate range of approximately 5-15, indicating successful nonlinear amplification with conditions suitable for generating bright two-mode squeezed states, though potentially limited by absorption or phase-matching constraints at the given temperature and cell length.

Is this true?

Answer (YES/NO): YES